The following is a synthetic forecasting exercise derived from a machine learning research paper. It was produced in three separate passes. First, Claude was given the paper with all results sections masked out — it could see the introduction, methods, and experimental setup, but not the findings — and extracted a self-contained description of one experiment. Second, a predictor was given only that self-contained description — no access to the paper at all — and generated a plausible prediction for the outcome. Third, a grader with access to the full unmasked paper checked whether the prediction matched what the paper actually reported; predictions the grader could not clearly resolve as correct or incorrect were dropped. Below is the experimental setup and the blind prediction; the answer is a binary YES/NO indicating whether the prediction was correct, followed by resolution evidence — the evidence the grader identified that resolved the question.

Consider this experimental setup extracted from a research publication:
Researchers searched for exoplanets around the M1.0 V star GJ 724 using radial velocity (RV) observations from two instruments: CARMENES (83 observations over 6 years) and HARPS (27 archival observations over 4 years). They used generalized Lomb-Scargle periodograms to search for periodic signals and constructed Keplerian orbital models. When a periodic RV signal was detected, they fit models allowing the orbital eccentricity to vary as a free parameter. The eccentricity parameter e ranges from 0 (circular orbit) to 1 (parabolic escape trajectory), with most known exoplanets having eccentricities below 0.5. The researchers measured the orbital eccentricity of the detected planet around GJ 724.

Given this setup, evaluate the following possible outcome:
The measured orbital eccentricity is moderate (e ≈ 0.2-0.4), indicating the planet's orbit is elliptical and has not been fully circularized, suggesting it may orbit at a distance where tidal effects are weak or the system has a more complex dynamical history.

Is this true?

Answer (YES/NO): NO